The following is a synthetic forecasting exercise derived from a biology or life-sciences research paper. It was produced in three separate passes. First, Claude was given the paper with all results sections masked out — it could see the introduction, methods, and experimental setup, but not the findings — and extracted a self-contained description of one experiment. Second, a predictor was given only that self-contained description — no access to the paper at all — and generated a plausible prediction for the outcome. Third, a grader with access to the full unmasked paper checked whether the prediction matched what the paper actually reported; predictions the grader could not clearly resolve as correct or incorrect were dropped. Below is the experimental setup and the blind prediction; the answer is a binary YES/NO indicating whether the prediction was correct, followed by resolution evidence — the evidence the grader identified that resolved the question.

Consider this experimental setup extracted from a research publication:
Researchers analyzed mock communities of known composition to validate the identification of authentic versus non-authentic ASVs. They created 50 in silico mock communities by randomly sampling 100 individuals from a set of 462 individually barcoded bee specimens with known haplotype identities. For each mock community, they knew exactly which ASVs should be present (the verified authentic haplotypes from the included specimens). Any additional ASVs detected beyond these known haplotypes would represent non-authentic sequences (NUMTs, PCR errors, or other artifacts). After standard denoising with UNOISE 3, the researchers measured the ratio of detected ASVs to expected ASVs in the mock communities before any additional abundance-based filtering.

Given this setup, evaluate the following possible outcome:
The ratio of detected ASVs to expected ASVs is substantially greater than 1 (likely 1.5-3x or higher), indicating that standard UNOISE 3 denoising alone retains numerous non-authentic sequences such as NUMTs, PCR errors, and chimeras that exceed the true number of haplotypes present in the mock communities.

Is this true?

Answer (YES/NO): YES